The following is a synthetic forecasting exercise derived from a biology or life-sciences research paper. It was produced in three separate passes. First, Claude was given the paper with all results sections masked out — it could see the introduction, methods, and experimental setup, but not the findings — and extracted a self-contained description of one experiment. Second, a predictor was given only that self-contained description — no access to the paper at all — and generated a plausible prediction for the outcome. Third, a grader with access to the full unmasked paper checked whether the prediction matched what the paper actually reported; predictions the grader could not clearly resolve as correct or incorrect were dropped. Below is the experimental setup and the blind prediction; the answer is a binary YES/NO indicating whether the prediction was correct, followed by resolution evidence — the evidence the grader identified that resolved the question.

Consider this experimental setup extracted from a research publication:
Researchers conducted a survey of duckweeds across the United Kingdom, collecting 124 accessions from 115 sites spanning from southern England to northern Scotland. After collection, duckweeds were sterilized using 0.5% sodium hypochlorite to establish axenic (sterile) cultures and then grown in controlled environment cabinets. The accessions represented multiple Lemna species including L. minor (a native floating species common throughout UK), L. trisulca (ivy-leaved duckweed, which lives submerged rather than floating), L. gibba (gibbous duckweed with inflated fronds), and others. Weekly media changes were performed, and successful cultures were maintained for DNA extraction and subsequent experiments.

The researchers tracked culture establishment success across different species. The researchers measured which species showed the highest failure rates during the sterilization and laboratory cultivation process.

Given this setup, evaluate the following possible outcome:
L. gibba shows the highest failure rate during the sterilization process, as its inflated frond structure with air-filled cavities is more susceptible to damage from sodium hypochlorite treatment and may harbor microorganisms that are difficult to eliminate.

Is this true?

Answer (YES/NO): NO